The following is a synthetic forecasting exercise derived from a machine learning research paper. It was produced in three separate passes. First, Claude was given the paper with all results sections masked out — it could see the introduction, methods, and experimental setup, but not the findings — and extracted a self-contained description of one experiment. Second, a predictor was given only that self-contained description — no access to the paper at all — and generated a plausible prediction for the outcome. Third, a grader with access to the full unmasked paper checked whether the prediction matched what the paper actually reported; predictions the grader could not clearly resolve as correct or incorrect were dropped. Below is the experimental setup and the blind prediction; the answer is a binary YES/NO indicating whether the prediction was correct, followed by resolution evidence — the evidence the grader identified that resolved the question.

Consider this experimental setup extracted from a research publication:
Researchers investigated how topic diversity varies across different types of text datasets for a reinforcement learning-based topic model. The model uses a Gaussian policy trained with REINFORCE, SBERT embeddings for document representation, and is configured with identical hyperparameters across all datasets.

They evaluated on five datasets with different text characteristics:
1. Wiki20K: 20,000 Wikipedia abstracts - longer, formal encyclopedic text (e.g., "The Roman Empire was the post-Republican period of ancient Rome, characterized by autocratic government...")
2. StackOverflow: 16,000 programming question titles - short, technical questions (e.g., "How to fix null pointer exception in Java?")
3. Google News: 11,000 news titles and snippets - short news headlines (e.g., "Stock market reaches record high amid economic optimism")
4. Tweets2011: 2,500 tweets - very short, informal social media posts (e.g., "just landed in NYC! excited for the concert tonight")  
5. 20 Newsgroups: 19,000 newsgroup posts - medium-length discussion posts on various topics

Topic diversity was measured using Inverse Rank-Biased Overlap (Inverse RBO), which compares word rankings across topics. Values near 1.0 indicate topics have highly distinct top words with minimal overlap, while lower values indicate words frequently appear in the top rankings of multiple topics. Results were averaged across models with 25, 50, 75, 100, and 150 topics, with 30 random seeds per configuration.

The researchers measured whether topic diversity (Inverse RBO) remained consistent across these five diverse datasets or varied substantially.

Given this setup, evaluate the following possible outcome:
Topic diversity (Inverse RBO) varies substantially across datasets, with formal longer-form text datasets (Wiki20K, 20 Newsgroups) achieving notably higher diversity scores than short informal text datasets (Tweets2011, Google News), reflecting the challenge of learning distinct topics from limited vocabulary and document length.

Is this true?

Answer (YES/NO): NO